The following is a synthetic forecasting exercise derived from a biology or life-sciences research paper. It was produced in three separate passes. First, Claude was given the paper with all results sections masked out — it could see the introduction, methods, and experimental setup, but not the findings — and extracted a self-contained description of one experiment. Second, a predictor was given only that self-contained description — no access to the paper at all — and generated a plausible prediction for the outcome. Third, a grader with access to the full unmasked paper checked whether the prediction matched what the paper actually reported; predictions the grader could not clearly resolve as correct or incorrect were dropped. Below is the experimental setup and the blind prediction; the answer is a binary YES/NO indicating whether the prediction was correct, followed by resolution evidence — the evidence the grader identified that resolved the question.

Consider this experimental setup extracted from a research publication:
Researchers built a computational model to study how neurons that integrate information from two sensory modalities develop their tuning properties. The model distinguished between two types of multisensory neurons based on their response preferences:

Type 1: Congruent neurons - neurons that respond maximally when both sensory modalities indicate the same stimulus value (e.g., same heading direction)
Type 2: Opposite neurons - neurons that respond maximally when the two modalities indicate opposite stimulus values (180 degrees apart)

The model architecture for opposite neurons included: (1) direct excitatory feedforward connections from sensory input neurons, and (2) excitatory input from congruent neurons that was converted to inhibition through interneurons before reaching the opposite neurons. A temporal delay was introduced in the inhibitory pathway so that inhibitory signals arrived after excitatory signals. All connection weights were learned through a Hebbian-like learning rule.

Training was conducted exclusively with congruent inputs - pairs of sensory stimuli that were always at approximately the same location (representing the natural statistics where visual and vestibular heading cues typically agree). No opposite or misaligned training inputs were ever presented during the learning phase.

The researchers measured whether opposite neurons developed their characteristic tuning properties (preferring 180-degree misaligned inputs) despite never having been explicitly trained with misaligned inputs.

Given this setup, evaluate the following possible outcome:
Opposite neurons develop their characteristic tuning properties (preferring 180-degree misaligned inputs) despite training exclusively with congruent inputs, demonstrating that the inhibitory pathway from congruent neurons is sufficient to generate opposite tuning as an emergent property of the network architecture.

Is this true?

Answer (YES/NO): YES